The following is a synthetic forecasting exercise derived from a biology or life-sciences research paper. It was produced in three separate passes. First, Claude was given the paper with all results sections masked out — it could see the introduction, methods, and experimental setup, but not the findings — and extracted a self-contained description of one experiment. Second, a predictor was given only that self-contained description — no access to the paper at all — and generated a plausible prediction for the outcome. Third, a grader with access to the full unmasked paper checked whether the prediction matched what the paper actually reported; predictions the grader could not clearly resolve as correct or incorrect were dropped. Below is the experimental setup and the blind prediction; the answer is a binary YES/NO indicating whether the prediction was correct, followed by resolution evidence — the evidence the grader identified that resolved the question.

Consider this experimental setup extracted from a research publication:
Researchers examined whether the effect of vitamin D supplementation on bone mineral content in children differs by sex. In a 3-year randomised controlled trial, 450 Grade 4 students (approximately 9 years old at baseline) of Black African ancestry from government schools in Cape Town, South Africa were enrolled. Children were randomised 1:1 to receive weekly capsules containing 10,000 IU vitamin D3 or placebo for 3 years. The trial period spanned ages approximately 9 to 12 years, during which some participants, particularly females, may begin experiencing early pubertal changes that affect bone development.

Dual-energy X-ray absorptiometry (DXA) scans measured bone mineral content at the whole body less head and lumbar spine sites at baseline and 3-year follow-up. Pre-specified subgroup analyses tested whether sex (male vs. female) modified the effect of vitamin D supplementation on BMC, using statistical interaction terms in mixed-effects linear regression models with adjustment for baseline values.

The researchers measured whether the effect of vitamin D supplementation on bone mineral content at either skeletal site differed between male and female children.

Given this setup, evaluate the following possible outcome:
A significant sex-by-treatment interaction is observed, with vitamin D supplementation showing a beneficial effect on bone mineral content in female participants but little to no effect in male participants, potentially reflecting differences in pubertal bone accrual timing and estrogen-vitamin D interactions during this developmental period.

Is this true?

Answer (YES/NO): NO